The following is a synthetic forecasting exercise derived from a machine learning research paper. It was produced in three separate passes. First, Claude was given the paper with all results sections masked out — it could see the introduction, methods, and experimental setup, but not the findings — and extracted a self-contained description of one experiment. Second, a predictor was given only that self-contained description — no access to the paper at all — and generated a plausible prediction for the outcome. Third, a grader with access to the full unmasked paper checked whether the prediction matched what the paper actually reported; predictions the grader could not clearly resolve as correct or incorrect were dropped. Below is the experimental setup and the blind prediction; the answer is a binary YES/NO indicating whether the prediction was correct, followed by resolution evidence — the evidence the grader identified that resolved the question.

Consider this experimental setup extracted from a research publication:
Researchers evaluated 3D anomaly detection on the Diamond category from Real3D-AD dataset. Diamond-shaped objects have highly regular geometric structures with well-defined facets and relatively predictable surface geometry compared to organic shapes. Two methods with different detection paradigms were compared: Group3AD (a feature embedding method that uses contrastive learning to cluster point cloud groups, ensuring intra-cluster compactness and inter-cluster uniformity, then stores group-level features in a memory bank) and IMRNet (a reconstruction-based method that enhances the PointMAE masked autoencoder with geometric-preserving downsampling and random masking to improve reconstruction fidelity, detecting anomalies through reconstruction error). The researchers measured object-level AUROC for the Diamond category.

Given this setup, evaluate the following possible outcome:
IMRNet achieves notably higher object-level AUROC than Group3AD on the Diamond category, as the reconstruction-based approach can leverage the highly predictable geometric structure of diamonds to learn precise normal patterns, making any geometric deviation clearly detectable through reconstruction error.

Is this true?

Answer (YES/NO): NO